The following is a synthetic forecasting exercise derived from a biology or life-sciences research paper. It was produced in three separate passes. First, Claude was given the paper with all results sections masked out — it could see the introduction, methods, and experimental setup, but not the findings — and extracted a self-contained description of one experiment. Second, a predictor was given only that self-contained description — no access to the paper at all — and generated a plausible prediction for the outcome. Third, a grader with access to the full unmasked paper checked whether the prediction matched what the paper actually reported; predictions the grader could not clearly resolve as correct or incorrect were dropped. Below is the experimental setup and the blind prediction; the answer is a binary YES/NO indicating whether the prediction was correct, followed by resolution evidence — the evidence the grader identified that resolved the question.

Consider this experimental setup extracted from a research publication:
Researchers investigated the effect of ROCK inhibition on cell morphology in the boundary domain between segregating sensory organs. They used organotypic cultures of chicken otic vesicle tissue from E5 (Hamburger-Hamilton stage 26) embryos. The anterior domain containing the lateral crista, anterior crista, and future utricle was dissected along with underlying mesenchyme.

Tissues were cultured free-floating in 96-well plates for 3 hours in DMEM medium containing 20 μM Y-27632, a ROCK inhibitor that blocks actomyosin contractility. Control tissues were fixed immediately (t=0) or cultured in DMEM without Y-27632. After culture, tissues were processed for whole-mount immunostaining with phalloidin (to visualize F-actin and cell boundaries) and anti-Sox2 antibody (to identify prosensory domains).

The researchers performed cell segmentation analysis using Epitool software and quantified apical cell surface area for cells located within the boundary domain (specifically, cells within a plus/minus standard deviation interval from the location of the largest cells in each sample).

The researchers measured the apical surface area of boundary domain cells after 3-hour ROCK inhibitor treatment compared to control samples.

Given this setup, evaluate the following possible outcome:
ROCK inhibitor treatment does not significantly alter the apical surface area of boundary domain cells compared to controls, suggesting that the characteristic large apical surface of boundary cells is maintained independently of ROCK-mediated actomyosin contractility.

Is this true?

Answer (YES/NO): YES